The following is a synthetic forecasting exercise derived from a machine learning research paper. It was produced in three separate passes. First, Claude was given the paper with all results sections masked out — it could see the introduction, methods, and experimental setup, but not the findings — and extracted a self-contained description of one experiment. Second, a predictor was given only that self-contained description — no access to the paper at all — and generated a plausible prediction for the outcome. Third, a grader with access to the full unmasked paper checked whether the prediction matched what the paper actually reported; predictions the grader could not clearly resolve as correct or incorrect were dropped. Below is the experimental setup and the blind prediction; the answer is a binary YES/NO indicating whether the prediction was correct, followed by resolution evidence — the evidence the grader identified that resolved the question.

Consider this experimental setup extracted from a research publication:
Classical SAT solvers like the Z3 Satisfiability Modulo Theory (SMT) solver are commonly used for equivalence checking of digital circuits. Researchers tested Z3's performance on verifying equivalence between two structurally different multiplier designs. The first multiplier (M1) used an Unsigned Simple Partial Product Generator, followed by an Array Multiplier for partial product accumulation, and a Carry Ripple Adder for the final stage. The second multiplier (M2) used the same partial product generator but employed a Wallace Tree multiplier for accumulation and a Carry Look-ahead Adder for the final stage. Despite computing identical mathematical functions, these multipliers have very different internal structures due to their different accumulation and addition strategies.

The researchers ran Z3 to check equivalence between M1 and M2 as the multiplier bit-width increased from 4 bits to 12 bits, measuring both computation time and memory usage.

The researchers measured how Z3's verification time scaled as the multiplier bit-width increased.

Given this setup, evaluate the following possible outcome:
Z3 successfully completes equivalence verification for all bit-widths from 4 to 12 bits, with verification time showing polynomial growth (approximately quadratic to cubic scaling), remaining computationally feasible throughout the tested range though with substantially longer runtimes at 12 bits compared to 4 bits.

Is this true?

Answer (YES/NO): NO